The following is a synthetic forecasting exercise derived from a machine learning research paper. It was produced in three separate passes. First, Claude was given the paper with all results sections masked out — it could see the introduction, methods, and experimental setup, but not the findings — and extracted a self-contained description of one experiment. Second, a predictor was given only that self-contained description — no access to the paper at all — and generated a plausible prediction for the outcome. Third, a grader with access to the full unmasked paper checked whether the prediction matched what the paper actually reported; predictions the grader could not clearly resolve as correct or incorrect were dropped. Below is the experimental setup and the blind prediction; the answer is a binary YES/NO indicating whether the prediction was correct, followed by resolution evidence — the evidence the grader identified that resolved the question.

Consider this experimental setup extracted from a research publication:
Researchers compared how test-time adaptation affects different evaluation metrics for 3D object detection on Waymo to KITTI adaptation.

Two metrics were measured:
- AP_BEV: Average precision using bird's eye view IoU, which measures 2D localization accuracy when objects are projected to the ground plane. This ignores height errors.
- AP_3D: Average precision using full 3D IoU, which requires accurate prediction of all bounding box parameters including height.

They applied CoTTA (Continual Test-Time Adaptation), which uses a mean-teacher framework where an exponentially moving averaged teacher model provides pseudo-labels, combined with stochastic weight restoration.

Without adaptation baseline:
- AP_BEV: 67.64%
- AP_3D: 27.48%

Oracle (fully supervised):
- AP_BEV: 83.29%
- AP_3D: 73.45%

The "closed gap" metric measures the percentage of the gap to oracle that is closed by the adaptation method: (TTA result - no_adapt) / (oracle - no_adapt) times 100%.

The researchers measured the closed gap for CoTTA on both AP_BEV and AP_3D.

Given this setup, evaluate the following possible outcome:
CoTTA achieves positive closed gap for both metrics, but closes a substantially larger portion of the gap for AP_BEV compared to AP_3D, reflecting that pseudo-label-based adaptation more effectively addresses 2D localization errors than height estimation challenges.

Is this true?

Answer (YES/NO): NO